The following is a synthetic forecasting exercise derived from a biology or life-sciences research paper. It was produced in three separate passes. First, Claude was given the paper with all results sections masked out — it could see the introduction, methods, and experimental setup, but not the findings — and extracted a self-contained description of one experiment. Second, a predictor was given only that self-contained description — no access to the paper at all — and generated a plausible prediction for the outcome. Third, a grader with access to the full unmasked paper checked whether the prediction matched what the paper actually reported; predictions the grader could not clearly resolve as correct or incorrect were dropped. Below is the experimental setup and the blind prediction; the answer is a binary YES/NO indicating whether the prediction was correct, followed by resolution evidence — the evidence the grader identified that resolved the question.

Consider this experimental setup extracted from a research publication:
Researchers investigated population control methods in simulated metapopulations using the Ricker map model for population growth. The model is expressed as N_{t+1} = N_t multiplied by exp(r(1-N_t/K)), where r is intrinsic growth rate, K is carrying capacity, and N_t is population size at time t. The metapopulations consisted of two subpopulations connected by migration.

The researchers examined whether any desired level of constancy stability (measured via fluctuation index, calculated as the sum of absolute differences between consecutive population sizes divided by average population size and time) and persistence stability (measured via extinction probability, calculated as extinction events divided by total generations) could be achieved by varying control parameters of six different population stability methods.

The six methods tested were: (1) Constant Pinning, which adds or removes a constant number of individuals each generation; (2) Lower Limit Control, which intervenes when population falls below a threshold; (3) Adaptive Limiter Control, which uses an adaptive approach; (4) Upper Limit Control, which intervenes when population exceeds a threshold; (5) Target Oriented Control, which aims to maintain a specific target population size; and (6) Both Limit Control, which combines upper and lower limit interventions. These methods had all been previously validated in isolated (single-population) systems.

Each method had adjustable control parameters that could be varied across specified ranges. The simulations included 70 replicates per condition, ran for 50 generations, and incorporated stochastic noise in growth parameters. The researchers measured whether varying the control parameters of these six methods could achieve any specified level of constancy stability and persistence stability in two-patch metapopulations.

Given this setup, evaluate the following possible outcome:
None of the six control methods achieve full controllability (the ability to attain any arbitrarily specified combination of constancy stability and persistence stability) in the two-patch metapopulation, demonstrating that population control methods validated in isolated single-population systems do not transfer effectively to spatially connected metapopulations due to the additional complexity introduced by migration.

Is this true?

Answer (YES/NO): NO